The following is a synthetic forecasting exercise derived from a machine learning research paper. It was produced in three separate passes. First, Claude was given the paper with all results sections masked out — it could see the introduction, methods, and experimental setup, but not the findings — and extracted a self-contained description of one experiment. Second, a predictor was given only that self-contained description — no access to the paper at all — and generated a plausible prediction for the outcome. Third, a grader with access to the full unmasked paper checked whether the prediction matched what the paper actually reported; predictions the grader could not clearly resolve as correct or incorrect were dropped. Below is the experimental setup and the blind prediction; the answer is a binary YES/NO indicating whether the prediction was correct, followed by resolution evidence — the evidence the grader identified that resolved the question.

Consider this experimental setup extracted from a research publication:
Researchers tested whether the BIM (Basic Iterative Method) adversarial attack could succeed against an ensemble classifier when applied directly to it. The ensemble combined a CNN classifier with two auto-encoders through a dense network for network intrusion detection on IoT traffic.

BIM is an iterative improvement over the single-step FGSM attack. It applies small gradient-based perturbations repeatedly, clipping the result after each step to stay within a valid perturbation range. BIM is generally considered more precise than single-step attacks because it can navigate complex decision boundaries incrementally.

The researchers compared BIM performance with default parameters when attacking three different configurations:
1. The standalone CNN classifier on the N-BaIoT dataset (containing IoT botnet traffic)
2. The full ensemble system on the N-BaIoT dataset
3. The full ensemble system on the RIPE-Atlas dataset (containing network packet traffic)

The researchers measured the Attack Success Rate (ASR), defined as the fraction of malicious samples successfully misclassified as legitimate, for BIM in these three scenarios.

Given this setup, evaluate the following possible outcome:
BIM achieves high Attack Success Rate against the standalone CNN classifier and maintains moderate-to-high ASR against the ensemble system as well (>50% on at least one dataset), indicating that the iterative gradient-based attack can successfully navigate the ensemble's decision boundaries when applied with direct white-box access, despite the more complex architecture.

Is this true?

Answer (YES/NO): NO